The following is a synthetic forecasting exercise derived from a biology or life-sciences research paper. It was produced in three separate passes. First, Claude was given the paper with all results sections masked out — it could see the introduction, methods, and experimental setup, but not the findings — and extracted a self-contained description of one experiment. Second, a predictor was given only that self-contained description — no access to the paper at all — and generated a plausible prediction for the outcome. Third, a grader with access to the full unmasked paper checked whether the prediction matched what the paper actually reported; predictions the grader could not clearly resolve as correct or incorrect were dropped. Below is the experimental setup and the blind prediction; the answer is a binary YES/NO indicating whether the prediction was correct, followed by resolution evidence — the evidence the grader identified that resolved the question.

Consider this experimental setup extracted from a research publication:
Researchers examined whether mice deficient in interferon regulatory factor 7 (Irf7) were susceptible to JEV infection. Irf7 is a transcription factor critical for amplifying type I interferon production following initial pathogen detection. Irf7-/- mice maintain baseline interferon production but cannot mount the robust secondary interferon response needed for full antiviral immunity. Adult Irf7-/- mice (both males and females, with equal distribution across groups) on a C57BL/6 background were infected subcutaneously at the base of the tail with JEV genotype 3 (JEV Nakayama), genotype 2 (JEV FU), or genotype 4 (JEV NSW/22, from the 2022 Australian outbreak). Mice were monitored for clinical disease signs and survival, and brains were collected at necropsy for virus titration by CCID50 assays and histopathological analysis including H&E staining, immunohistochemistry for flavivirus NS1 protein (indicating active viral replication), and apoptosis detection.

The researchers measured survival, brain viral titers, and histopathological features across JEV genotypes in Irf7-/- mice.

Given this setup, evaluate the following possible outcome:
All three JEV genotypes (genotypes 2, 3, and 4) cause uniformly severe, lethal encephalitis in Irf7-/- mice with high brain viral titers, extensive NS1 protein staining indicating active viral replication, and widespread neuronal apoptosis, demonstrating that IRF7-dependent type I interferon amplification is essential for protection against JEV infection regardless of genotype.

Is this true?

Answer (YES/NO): NO